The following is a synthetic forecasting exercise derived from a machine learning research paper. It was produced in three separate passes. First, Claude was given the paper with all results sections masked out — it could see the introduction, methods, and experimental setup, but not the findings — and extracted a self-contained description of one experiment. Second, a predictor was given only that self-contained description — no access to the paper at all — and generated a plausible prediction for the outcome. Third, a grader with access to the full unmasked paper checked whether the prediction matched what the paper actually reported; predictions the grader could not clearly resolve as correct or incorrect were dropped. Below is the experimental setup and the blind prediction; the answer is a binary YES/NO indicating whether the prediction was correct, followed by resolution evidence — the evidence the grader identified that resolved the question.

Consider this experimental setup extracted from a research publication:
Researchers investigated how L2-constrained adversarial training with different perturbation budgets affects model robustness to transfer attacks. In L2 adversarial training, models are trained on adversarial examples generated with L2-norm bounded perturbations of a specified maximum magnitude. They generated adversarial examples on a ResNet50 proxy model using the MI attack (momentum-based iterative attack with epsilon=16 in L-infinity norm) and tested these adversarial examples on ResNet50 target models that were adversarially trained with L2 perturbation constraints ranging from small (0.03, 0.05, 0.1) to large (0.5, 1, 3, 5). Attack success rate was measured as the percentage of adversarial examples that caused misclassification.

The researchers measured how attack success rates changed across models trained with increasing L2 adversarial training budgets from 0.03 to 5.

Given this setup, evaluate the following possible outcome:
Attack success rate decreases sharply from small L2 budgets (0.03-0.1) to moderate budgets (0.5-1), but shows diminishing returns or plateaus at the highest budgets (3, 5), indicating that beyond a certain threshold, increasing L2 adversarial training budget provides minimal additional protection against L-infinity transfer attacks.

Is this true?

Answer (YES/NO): NO